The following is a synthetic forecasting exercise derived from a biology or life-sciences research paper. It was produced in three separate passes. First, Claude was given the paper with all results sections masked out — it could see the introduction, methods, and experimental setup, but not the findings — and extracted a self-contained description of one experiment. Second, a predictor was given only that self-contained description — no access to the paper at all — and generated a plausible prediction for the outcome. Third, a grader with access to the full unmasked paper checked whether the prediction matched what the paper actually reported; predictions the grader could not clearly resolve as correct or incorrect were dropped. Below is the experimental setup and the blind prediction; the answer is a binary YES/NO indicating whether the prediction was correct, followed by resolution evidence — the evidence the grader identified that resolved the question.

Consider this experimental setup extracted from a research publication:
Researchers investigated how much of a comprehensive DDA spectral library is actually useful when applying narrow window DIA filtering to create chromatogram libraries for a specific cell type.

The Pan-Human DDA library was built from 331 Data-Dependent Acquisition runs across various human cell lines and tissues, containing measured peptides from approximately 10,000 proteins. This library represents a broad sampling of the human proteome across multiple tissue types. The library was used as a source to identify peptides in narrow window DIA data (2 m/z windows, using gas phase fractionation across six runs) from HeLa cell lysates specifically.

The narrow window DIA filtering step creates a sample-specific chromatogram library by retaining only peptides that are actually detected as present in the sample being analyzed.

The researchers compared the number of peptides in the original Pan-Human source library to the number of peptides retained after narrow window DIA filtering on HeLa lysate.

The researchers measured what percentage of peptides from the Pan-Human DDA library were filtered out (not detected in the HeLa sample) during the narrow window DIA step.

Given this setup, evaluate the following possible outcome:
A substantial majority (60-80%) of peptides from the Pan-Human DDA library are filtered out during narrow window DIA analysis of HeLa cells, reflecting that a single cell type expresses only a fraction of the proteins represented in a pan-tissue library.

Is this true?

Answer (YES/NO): NO